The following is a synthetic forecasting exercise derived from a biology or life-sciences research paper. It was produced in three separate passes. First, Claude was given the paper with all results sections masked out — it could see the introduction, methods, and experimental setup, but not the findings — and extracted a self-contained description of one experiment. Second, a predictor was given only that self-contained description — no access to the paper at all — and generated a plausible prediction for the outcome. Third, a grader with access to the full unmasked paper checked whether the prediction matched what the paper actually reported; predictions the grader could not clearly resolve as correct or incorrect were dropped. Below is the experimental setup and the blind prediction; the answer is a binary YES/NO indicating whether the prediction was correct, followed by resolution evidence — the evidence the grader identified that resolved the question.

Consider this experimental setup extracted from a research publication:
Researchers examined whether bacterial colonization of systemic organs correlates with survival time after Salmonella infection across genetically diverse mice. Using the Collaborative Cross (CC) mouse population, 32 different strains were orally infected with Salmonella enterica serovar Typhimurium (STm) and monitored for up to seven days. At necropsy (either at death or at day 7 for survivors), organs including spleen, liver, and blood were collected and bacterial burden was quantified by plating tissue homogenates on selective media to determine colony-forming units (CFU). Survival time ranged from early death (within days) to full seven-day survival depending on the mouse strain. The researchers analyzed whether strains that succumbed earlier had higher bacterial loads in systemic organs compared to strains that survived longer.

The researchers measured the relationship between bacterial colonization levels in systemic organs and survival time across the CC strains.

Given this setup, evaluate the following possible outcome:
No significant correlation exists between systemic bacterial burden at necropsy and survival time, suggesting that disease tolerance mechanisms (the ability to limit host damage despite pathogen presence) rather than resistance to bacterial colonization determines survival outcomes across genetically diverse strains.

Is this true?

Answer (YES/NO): NO